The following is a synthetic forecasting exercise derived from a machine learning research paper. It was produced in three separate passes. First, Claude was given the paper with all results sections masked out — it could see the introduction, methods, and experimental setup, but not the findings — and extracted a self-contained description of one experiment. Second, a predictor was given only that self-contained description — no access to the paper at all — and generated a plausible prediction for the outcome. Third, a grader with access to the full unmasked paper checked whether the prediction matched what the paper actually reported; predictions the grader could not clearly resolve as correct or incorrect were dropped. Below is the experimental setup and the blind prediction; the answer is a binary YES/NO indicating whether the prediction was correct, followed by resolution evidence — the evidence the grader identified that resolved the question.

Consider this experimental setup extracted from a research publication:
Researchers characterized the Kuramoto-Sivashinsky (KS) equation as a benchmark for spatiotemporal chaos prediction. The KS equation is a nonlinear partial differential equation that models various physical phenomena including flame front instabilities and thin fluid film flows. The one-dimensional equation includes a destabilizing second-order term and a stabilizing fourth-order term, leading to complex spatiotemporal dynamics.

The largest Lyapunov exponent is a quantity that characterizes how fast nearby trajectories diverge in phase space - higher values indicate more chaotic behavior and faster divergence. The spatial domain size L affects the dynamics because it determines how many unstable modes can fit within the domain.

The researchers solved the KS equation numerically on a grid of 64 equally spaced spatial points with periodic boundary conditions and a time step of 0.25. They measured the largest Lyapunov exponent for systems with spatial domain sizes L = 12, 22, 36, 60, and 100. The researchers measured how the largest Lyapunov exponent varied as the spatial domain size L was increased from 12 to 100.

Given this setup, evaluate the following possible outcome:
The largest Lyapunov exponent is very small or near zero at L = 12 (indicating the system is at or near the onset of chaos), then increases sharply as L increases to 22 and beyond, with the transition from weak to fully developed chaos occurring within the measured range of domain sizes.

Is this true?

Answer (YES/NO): YES